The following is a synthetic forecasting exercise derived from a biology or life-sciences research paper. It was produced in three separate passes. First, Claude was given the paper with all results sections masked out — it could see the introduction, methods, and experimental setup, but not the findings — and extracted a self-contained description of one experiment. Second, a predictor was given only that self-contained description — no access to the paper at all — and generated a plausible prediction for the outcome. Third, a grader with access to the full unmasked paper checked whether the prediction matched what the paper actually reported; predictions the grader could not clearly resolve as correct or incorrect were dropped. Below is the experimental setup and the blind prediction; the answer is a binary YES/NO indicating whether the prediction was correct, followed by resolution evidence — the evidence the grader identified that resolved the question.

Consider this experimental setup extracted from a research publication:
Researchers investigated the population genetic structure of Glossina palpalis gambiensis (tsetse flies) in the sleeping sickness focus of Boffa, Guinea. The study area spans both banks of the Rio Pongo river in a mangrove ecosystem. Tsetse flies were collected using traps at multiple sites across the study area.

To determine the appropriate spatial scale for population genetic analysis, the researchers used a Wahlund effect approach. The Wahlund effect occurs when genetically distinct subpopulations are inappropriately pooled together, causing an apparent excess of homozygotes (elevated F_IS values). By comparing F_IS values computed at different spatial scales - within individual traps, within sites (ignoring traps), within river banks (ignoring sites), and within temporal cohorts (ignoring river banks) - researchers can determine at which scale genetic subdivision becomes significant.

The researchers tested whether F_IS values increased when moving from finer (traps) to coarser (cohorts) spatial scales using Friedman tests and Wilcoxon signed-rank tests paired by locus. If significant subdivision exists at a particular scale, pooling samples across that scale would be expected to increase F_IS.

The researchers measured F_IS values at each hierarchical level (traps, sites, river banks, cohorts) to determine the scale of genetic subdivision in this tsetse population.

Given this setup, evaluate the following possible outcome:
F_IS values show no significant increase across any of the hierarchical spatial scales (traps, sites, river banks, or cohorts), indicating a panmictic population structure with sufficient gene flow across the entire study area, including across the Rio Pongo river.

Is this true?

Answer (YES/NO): YES